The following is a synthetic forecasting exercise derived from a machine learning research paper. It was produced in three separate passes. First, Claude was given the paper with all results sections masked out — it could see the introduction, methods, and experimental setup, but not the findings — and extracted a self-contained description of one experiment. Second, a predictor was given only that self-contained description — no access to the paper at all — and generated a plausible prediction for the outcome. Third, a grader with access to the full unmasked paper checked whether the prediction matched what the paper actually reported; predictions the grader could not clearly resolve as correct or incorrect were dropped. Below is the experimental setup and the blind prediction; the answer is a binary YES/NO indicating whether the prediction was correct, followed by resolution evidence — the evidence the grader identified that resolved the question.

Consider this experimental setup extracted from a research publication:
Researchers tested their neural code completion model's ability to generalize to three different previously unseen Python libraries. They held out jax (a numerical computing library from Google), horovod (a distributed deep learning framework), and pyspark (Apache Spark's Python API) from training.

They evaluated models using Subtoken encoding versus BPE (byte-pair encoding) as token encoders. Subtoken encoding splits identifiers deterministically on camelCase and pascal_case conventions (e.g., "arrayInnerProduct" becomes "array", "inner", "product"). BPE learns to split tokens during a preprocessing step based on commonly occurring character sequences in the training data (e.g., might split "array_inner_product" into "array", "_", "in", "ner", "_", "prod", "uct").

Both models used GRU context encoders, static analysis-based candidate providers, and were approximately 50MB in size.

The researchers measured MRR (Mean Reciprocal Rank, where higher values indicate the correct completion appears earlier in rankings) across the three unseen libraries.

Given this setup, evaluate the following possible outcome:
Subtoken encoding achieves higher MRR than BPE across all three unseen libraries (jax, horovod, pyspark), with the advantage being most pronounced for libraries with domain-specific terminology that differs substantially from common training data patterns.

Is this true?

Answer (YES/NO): NO